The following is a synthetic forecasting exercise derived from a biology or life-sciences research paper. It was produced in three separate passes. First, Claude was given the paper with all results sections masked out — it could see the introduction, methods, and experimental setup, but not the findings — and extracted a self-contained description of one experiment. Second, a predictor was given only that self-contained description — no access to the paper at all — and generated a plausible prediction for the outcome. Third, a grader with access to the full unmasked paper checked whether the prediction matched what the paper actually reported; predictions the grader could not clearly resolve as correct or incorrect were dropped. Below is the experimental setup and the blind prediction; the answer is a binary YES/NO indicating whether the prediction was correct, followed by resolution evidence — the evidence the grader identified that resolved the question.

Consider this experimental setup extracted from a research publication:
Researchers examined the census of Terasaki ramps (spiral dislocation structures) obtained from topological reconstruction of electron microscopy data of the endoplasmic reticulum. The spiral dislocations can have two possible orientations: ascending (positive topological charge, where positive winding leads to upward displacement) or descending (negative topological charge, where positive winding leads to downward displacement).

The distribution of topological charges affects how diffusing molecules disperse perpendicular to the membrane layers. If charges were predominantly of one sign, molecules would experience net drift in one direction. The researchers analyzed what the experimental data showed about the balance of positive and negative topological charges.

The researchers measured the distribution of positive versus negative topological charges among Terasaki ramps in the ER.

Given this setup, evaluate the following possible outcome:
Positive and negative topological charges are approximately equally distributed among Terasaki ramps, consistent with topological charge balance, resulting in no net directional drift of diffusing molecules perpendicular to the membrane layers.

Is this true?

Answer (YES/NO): YES